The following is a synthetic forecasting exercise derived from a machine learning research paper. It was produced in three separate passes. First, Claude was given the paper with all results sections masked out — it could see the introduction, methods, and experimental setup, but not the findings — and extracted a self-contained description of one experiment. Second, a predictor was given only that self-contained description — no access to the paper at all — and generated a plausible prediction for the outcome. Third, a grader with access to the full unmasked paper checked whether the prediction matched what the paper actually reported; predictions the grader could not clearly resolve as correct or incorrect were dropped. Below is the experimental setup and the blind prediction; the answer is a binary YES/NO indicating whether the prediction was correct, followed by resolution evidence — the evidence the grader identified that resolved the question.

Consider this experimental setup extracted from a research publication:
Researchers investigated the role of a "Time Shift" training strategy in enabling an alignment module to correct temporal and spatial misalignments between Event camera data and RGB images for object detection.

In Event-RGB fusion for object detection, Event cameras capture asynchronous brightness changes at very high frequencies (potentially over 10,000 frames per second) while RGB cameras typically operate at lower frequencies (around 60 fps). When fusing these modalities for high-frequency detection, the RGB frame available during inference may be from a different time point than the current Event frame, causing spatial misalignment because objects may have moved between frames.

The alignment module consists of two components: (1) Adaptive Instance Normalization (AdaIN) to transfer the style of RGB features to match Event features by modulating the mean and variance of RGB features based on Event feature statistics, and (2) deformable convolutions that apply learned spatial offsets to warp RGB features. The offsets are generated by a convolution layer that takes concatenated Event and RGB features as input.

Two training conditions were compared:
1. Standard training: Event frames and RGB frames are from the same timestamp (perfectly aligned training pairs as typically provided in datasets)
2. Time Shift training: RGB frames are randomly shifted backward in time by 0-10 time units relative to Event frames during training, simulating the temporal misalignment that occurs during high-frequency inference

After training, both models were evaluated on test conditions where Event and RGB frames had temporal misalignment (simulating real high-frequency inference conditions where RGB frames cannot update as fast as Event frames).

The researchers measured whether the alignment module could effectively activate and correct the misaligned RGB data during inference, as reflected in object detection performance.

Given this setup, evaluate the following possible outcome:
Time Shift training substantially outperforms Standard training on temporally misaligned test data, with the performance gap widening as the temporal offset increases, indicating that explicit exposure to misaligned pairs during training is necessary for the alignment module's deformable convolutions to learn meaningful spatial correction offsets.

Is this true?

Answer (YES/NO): NO